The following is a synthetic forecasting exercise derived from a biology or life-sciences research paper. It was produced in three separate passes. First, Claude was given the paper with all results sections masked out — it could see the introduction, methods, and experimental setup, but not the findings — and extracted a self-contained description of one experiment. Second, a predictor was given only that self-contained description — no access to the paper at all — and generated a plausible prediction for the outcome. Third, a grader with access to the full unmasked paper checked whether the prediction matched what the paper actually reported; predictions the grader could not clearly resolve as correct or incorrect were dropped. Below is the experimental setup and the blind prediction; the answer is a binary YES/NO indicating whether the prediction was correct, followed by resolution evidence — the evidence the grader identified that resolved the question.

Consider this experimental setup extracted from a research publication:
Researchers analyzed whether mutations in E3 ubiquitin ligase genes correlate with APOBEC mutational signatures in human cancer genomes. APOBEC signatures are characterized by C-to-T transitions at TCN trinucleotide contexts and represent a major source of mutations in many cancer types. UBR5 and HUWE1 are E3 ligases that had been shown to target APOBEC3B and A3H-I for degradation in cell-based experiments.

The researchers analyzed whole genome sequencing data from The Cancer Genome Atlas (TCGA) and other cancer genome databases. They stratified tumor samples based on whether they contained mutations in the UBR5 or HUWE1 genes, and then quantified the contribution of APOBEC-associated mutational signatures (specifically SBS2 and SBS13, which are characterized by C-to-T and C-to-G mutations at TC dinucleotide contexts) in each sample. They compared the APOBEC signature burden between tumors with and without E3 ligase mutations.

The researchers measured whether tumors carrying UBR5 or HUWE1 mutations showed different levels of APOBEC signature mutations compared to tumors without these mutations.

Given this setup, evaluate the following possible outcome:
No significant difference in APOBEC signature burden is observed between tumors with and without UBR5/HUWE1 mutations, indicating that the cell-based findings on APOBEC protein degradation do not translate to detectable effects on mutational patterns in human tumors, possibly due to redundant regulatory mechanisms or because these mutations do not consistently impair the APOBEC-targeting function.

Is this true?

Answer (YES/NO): NO